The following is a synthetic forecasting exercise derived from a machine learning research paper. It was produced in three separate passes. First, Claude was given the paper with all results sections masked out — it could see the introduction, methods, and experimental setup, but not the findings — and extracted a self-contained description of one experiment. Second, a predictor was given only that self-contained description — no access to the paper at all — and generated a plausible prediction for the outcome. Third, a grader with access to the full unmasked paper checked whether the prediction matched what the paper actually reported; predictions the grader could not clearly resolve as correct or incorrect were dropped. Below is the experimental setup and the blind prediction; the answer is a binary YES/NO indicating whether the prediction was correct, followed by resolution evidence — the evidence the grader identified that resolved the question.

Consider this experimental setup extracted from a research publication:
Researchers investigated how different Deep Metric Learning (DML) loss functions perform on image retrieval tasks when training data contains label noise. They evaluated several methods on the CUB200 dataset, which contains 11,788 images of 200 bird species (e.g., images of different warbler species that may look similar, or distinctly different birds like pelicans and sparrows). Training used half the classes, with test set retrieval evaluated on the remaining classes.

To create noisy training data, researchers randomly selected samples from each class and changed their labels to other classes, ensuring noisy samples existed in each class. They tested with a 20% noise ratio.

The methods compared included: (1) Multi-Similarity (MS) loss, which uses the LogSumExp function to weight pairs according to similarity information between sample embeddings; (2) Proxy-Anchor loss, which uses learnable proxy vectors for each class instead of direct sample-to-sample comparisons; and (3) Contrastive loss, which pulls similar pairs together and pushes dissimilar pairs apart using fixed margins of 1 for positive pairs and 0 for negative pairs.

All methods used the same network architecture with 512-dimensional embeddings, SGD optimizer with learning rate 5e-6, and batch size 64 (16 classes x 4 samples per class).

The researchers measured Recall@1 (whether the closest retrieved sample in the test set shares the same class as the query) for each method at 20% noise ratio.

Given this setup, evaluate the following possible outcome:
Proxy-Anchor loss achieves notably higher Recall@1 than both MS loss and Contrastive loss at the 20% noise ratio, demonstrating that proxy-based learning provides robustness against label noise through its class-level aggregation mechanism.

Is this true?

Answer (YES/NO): NO